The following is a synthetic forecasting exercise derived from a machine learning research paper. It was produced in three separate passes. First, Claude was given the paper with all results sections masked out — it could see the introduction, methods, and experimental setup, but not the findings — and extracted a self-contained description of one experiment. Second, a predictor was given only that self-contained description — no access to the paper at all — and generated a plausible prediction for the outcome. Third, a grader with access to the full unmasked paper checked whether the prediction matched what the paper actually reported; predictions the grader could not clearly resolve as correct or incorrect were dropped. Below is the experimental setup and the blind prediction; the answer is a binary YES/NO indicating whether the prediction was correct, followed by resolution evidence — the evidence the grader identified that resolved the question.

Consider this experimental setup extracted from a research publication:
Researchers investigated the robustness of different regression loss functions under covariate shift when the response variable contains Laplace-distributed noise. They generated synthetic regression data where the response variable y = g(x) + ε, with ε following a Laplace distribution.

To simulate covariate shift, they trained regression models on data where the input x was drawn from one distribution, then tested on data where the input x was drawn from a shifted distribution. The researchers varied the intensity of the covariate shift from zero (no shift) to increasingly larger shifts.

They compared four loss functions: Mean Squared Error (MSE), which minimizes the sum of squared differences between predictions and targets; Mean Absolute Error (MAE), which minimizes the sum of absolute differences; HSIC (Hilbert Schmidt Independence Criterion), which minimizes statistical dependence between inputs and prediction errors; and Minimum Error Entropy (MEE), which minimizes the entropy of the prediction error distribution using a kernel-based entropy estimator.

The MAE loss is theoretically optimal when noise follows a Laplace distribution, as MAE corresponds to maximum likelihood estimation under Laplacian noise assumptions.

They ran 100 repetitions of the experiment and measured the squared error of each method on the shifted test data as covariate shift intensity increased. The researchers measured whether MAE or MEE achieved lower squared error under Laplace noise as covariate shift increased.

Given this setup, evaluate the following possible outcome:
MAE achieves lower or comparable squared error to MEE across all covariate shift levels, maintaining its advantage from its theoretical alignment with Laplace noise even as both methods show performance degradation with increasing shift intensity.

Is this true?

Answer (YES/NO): YES